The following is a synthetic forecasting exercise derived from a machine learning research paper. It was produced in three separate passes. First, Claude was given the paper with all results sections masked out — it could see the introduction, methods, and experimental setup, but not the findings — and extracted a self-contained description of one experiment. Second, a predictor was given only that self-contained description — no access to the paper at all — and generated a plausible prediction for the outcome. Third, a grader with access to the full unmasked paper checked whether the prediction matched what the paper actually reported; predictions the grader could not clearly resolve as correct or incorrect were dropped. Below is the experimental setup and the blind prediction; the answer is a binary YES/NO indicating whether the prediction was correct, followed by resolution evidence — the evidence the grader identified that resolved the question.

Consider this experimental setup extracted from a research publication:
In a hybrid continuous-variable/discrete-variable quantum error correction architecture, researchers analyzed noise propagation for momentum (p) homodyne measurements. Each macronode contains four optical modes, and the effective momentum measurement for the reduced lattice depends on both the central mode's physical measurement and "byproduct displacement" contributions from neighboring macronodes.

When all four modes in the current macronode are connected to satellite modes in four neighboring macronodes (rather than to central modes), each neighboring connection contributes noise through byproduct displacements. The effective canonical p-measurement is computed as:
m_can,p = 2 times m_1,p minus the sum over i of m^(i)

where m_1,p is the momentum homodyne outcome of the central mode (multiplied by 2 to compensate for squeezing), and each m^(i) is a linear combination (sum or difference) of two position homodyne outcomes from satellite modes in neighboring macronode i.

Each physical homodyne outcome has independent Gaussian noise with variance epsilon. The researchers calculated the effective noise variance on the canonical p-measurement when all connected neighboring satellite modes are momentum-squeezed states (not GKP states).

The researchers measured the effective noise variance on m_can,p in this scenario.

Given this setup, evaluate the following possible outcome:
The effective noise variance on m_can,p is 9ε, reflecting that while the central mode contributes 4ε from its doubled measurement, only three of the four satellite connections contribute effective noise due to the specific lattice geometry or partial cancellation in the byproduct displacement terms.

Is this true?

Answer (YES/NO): NO